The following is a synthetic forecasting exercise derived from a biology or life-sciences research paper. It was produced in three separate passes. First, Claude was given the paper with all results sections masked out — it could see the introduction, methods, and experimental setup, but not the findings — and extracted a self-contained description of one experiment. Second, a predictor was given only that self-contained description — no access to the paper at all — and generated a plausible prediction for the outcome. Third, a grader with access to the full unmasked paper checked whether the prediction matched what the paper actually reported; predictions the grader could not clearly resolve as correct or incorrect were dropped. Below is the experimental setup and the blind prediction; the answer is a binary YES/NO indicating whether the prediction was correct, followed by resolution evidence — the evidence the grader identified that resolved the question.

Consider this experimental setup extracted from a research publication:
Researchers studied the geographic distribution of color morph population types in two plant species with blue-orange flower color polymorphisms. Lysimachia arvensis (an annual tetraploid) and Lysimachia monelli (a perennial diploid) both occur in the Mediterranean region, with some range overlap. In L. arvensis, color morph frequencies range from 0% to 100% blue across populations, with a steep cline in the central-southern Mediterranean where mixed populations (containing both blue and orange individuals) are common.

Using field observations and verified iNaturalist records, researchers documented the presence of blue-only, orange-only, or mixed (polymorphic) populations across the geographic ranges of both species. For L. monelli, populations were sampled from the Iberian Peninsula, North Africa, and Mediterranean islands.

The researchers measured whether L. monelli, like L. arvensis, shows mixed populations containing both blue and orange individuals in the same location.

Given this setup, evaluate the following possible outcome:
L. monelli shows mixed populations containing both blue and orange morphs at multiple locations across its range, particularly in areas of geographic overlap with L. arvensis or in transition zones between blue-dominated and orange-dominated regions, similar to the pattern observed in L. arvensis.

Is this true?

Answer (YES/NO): NO